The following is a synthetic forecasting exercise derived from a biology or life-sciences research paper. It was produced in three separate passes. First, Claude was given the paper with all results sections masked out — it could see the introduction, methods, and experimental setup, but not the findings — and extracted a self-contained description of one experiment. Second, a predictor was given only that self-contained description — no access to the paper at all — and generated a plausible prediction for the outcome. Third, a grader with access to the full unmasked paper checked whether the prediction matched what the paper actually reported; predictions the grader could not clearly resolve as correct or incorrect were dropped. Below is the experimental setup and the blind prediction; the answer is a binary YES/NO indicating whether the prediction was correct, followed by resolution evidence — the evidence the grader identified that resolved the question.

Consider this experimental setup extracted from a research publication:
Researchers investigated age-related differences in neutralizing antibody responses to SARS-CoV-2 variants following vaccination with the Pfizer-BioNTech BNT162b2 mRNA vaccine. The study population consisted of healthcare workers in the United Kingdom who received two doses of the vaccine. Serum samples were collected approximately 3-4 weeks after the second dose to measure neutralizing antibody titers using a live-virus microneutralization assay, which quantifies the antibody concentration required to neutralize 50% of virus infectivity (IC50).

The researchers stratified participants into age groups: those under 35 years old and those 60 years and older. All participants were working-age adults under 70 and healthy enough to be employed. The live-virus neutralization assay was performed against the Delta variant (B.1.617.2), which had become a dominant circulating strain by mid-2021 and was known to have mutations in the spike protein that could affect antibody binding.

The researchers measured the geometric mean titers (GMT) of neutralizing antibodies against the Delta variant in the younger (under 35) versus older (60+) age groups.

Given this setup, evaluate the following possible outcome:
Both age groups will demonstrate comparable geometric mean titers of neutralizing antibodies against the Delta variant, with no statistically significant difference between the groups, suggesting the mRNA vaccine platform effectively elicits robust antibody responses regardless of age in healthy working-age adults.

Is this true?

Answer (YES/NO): NO